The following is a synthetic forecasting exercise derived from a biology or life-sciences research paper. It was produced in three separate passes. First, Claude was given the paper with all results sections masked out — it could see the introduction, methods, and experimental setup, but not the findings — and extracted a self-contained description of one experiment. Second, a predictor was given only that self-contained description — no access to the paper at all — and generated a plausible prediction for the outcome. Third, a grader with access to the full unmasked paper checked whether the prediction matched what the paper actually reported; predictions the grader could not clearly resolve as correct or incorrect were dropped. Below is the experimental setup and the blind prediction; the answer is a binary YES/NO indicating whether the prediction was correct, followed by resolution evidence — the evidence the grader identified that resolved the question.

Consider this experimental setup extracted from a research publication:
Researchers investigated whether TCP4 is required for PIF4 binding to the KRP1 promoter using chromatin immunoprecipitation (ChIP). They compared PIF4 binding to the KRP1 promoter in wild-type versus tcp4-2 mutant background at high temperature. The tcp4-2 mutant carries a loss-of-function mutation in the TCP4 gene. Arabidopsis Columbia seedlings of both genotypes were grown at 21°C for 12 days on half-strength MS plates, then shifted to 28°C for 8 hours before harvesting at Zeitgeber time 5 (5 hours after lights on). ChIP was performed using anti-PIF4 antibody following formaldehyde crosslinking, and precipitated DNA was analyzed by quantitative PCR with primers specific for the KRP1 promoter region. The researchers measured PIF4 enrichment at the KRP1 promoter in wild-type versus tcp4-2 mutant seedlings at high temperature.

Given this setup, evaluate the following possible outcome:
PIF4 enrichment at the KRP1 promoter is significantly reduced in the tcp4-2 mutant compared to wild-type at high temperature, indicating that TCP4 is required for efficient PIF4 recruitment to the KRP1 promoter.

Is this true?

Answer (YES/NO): YES